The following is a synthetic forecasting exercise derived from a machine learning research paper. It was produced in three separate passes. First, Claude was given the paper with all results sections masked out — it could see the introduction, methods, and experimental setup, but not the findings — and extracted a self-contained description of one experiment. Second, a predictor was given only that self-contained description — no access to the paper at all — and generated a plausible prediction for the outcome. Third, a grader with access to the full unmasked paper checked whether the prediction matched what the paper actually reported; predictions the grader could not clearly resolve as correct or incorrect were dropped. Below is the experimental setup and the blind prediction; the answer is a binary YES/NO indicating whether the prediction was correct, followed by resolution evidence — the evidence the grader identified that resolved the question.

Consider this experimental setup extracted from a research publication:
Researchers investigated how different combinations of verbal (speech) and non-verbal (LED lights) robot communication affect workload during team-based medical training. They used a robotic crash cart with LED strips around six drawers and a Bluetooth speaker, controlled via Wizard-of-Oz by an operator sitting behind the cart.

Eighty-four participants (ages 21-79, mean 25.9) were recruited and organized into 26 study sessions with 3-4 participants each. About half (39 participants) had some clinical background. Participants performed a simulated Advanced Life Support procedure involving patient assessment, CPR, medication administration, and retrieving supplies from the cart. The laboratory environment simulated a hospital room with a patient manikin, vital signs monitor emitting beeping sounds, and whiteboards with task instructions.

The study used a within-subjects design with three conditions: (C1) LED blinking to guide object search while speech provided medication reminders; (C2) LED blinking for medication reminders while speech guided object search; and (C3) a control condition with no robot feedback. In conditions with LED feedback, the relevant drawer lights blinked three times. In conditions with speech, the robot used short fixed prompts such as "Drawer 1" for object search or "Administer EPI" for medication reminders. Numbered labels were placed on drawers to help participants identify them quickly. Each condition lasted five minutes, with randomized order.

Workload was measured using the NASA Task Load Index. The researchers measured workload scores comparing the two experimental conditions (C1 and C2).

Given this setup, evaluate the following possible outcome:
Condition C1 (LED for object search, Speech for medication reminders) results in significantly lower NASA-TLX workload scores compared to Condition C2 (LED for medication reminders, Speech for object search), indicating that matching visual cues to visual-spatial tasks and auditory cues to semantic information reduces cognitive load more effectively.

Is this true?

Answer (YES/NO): NO